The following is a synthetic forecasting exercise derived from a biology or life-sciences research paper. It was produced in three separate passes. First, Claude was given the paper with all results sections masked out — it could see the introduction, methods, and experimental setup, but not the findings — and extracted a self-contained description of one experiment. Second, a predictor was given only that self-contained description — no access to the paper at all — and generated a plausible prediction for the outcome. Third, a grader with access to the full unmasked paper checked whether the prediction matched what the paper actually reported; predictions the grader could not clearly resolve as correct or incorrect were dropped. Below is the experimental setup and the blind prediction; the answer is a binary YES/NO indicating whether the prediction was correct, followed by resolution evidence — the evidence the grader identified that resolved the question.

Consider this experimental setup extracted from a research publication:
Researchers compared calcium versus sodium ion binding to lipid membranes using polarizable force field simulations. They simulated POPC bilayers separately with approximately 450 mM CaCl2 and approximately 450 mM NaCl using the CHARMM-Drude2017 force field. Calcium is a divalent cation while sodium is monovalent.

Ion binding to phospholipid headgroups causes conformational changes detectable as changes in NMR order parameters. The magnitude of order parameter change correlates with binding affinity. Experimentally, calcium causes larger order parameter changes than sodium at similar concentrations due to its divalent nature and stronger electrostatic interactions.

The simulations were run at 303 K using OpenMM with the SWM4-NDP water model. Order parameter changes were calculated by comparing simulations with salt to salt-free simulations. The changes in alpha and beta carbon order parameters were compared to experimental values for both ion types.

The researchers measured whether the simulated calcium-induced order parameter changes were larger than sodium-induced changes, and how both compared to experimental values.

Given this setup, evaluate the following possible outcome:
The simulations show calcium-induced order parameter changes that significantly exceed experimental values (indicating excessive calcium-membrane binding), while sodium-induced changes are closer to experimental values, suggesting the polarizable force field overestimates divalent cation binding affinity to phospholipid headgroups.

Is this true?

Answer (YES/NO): NO